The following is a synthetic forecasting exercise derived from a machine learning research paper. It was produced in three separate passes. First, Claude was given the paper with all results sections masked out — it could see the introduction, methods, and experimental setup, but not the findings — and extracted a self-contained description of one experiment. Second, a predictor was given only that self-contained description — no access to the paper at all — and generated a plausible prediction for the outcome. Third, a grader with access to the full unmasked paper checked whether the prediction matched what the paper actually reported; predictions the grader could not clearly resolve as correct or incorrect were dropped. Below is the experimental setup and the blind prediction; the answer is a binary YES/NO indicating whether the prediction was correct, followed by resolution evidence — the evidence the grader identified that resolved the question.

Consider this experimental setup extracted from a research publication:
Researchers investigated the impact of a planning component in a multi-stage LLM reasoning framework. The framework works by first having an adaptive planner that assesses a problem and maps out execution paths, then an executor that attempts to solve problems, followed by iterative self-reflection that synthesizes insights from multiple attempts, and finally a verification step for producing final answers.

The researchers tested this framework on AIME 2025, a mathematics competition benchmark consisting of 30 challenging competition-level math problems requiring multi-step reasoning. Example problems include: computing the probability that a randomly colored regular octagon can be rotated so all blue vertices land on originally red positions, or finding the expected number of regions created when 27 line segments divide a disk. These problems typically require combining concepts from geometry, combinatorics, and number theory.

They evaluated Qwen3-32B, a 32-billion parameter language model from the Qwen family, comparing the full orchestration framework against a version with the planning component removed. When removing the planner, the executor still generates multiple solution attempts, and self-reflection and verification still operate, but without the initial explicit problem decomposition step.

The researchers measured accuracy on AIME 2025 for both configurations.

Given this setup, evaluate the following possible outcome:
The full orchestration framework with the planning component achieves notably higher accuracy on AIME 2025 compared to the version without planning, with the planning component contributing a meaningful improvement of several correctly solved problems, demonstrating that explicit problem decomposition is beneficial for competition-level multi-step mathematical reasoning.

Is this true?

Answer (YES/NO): NO